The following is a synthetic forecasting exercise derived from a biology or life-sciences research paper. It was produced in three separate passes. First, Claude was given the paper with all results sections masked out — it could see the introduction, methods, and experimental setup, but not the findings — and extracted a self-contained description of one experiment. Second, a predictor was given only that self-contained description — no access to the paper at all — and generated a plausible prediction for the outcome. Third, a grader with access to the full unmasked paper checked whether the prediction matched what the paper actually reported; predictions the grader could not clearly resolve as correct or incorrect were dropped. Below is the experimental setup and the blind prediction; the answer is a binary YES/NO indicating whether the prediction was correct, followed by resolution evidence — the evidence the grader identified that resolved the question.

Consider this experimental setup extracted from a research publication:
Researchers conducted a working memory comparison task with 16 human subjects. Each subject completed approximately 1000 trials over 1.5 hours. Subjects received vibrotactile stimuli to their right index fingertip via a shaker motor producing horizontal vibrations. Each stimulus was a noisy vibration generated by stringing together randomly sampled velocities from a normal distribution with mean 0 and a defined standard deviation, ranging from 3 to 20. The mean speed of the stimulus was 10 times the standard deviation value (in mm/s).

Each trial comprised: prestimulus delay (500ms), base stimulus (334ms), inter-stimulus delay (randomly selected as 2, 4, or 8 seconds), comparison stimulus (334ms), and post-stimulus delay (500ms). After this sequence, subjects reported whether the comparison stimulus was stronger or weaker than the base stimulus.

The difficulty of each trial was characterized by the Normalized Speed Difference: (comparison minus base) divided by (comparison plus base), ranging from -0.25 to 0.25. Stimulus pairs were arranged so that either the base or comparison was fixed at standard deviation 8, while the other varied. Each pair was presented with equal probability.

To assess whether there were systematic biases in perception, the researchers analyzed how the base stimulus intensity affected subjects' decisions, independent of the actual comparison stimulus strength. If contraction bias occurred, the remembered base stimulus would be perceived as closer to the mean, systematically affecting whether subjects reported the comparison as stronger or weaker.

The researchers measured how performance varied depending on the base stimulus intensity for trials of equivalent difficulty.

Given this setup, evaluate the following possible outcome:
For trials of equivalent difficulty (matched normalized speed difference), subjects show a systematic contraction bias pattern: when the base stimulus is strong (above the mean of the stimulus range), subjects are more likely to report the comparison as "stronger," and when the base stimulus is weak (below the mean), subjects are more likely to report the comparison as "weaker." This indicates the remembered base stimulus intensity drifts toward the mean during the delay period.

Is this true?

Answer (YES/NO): YES